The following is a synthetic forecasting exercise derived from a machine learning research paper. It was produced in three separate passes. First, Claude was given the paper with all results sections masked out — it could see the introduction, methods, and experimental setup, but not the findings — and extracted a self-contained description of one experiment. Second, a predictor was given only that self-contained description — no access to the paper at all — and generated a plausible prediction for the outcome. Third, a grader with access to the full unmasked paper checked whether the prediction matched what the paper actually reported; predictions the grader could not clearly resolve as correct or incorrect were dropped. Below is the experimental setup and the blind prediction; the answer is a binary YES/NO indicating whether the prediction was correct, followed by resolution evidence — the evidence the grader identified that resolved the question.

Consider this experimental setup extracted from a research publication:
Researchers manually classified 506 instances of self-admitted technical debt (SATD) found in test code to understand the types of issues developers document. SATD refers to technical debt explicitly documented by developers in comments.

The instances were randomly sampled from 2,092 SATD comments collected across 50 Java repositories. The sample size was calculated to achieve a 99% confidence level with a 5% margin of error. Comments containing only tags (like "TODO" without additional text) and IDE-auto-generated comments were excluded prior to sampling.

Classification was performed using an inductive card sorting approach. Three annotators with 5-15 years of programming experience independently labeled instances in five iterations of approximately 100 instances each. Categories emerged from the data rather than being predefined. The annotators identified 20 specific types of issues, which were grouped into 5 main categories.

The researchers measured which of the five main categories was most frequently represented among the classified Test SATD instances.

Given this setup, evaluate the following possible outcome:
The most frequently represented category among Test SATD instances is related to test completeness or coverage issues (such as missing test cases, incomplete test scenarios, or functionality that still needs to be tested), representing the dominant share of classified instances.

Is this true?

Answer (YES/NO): NO